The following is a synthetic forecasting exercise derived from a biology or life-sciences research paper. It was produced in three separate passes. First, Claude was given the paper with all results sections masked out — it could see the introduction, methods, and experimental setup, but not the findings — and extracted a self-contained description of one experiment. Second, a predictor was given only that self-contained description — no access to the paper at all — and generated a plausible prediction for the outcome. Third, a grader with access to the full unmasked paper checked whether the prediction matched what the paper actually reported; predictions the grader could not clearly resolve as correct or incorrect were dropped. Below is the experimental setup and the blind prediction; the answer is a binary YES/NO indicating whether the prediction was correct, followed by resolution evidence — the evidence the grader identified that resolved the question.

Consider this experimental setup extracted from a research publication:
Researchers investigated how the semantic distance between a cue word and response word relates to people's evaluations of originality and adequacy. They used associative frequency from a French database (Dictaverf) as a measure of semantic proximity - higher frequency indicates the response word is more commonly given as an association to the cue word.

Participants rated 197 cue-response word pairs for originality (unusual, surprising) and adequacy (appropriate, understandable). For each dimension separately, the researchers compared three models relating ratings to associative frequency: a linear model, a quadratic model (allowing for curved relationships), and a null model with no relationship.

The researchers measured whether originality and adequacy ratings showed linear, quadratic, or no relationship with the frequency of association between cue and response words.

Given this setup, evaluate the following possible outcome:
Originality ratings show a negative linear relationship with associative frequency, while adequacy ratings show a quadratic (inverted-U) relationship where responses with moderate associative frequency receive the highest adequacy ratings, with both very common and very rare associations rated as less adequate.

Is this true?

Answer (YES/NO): NO